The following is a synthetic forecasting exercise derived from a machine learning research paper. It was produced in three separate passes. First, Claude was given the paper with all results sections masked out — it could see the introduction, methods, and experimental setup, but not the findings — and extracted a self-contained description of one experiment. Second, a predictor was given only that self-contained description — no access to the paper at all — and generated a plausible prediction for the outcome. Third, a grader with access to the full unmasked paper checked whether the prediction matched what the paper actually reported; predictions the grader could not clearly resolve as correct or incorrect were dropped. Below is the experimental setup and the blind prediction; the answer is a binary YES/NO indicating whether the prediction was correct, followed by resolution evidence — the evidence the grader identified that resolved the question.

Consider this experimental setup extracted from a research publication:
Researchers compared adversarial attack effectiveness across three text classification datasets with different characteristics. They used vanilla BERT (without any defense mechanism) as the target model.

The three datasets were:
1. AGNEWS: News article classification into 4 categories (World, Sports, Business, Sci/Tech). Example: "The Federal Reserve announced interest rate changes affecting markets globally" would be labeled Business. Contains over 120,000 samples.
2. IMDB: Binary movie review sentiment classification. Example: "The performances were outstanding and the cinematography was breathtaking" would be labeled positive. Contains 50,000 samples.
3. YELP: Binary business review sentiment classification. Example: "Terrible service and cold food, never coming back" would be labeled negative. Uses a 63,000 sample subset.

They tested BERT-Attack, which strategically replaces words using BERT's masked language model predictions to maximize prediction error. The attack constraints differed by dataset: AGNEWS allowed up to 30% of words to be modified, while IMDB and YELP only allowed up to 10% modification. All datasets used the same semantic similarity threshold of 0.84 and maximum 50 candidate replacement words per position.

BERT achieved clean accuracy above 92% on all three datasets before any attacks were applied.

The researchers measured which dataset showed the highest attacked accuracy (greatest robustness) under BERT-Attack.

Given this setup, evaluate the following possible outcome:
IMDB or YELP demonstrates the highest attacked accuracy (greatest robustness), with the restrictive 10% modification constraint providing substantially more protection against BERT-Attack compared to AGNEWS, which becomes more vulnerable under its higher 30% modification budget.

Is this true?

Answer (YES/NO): NO